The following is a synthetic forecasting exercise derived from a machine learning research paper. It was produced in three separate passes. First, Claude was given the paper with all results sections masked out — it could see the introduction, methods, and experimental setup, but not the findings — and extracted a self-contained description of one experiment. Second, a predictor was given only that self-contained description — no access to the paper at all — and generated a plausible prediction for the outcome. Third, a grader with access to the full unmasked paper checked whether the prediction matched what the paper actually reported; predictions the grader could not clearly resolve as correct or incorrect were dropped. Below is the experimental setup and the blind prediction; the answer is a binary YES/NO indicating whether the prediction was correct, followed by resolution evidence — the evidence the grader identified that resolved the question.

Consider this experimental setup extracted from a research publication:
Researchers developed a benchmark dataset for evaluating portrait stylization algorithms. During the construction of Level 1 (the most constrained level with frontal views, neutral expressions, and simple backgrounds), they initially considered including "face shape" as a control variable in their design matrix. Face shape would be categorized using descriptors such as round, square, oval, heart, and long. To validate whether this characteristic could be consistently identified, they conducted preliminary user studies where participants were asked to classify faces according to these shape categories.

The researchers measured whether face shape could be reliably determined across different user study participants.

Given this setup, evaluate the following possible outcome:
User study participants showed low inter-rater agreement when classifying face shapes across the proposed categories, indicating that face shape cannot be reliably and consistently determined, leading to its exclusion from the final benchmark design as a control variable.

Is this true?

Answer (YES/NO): YES